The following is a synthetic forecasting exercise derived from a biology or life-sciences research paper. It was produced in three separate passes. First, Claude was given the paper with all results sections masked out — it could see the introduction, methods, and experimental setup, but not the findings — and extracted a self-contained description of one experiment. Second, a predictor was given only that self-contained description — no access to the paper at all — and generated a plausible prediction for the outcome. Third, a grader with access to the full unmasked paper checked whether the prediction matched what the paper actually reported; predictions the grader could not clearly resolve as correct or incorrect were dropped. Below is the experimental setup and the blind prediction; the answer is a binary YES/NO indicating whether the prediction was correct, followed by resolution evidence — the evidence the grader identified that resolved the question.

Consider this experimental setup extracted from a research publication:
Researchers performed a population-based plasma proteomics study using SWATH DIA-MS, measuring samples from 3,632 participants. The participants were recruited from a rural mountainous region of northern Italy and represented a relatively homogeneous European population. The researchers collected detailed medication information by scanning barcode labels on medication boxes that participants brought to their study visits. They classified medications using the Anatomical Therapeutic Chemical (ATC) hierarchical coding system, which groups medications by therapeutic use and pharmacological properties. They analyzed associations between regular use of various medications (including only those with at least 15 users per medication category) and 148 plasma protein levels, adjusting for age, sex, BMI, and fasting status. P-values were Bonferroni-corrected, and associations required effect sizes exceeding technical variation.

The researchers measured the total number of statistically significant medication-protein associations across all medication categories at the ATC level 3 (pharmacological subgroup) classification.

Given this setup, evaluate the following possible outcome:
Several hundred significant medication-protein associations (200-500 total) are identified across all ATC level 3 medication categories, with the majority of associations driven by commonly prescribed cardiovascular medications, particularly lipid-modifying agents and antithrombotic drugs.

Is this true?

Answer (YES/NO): NO